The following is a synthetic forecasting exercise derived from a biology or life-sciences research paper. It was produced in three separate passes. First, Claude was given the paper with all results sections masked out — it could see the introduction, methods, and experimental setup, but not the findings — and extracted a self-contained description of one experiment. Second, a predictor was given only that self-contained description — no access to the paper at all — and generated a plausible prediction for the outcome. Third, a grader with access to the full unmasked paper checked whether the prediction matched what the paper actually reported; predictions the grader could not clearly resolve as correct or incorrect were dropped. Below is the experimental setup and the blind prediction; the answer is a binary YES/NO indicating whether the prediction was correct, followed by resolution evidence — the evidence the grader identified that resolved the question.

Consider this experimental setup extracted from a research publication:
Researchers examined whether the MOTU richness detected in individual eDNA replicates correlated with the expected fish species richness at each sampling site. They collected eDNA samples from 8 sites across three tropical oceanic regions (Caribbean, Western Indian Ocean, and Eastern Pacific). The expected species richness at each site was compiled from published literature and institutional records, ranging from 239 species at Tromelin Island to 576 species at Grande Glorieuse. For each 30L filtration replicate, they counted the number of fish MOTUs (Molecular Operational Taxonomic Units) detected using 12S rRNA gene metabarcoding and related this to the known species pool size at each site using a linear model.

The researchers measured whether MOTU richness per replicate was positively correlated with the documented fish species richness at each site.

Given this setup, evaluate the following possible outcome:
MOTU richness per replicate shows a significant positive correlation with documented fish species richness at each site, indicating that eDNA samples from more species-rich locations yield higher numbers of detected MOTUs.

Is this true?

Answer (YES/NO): YES